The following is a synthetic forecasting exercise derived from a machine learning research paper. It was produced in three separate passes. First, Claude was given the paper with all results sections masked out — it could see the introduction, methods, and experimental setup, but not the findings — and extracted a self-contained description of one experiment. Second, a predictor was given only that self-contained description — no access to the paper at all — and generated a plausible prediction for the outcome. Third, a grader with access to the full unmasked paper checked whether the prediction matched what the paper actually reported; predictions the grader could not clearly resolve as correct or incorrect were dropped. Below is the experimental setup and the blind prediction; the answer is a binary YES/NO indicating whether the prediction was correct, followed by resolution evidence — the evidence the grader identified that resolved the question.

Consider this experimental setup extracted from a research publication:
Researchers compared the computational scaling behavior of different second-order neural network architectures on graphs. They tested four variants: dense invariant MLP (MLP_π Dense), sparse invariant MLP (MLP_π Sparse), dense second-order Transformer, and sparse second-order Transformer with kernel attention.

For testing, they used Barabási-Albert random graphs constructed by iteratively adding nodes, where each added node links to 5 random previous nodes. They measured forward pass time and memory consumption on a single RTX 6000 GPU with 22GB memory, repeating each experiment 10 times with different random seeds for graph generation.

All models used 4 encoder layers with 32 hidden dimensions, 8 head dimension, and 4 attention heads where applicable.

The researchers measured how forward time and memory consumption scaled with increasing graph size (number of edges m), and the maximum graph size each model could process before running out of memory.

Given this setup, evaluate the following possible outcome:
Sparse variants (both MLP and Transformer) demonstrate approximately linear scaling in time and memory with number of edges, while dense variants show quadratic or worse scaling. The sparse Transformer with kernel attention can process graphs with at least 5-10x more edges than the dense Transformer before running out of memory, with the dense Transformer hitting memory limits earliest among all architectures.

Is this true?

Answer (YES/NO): NO